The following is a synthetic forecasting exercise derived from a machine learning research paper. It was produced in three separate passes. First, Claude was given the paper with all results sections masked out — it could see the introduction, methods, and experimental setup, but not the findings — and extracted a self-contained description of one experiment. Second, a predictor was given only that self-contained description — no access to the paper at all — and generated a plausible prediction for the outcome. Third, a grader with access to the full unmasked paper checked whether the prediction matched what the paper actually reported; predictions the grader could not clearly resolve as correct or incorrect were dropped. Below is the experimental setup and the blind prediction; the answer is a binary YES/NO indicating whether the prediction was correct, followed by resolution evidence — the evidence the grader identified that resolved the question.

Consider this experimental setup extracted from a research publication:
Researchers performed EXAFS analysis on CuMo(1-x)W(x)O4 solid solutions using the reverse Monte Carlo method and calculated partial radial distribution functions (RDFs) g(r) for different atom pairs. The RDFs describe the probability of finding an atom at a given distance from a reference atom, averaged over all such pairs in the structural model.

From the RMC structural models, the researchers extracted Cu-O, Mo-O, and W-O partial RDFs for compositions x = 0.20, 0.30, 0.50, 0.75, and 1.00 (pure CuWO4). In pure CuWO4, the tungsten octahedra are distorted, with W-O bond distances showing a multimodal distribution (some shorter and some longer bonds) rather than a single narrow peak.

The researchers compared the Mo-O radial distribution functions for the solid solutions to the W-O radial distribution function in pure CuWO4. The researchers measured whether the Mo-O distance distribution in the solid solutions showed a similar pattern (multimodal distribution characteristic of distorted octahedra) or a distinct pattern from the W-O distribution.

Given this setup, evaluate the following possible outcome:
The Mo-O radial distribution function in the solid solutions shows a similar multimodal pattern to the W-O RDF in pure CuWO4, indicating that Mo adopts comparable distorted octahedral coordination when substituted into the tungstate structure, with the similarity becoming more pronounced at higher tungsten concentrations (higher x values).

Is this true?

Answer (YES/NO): NO